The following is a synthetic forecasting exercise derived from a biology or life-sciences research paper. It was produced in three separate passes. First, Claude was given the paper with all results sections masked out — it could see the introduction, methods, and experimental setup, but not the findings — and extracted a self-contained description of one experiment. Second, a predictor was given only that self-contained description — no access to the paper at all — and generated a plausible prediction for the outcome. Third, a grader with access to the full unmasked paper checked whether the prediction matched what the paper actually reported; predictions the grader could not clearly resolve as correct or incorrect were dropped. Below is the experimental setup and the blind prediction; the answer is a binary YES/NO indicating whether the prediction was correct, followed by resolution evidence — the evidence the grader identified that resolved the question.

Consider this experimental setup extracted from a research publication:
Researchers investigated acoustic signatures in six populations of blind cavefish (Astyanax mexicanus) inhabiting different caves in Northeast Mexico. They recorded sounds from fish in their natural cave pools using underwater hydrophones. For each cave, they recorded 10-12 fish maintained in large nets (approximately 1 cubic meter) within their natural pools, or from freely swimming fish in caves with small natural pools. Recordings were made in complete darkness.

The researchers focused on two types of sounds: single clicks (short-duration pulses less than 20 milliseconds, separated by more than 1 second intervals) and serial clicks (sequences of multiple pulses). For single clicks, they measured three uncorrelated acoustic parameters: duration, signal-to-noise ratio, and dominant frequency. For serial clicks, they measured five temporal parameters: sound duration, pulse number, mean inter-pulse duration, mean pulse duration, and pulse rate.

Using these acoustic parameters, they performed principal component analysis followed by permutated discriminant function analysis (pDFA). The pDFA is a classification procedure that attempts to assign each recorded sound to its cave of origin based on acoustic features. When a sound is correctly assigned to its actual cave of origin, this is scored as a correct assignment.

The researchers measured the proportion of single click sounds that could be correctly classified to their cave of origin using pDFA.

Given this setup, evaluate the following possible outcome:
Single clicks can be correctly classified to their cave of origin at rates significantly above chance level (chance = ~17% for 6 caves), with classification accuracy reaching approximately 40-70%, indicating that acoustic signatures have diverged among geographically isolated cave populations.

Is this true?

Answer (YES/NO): NO